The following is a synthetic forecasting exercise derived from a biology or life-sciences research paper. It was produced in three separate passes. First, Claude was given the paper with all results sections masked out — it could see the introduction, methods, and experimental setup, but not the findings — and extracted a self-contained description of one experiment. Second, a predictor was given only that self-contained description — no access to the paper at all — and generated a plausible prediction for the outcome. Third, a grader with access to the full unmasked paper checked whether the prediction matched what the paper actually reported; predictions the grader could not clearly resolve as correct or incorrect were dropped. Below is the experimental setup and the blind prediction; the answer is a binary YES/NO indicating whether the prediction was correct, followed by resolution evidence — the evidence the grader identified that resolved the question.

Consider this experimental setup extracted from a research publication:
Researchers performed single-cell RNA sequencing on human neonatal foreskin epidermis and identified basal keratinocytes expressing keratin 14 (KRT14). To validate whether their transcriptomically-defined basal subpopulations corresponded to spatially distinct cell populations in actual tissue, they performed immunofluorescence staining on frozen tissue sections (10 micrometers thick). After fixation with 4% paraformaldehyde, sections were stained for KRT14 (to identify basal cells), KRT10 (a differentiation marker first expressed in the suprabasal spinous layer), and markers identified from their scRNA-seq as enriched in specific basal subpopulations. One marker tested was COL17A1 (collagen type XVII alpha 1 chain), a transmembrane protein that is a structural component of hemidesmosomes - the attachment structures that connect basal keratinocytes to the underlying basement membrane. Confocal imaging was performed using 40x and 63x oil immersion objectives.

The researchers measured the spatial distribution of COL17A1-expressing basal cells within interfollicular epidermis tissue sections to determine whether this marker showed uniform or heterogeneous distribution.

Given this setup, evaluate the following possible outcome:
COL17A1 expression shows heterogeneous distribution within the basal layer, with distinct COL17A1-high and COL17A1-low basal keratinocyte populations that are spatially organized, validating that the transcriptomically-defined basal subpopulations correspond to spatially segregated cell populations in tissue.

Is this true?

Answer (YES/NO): YES